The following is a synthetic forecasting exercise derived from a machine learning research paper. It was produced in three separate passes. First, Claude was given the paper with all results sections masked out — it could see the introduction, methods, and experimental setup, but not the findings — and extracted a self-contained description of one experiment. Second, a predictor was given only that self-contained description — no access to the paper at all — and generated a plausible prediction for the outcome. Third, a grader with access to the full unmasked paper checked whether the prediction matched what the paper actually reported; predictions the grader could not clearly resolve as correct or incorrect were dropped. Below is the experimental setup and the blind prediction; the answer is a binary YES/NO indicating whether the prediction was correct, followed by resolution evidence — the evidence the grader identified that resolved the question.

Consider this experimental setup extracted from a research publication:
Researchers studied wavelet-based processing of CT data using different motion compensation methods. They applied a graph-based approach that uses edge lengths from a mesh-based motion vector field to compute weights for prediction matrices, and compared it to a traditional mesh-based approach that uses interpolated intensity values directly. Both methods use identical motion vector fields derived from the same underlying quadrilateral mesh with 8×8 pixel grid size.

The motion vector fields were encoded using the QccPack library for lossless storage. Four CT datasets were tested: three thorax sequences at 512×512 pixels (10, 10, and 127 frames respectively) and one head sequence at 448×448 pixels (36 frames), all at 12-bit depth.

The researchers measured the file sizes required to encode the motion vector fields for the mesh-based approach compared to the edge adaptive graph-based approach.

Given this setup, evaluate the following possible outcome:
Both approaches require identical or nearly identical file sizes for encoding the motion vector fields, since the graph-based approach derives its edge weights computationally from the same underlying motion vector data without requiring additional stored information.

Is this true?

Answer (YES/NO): YES